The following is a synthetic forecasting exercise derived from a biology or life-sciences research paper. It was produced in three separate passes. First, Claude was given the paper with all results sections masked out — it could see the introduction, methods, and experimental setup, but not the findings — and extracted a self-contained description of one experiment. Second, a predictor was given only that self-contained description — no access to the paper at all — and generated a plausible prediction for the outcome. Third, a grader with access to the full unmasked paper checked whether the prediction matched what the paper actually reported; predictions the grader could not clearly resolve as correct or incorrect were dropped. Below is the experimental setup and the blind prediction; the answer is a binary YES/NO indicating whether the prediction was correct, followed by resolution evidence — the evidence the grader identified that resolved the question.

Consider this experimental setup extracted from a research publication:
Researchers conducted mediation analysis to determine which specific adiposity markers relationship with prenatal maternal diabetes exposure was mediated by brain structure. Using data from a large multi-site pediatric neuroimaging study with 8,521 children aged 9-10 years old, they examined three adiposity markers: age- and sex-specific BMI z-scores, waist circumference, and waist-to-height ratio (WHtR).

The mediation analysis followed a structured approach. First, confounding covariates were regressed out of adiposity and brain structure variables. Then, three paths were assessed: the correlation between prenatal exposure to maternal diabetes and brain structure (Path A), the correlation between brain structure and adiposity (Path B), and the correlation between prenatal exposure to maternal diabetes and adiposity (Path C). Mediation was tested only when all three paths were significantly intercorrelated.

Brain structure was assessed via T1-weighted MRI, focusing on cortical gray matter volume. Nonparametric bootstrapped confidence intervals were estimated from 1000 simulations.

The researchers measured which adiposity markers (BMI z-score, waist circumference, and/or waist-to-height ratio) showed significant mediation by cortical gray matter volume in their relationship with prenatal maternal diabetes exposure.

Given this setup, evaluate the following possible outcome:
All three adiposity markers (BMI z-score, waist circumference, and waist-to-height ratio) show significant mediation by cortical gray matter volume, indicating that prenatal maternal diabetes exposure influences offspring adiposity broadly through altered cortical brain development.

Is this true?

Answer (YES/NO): NO